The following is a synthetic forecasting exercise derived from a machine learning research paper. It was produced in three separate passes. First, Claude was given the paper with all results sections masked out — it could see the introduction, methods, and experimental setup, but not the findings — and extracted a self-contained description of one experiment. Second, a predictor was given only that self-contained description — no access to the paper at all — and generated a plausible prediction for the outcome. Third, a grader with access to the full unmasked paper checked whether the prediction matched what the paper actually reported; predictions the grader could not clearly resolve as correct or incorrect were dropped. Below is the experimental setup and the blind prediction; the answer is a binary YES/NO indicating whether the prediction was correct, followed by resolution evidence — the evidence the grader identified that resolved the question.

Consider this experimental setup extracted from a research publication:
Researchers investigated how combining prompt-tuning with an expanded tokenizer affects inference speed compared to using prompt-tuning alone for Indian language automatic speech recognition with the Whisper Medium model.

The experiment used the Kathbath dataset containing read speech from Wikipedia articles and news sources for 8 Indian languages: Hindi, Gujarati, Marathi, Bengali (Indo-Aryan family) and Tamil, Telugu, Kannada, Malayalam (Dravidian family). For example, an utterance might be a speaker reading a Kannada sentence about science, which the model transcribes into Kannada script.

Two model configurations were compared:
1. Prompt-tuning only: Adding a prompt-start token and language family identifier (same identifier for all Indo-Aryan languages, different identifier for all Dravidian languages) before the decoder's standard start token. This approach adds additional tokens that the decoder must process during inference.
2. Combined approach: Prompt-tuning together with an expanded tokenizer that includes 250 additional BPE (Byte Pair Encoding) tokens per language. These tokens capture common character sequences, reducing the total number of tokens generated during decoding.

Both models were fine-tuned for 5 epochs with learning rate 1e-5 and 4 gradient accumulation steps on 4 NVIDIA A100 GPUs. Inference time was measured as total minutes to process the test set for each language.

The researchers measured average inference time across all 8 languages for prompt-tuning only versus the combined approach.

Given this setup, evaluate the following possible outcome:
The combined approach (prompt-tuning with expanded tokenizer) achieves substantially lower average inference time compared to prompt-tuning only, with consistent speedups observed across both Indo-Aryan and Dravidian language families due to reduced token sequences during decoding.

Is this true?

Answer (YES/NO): YES